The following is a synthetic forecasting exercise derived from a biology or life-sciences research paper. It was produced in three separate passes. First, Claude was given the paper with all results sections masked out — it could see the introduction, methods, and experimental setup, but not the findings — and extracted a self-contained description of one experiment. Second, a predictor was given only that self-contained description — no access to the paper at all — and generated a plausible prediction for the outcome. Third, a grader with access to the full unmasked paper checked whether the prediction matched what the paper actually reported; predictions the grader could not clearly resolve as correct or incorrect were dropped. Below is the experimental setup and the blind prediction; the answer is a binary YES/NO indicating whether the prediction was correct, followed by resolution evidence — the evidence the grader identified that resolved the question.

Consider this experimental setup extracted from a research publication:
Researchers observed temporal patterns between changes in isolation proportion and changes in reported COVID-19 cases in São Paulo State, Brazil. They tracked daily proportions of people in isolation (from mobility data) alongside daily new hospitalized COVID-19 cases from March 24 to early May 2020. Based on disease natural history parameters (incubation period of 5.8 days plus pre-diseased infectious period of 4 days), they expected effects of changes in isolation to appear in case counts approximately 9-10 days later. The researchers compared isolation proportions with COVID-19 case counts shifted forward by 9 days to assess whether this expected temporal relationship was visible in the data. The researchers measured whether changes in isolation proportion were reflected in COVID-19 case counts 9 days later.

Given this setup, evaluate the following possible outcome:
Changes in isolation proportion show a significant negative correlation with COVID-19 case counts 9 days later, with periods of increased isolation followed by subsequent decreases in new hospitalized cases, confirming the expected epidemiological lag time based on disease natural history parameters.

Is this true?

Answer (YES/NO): YES